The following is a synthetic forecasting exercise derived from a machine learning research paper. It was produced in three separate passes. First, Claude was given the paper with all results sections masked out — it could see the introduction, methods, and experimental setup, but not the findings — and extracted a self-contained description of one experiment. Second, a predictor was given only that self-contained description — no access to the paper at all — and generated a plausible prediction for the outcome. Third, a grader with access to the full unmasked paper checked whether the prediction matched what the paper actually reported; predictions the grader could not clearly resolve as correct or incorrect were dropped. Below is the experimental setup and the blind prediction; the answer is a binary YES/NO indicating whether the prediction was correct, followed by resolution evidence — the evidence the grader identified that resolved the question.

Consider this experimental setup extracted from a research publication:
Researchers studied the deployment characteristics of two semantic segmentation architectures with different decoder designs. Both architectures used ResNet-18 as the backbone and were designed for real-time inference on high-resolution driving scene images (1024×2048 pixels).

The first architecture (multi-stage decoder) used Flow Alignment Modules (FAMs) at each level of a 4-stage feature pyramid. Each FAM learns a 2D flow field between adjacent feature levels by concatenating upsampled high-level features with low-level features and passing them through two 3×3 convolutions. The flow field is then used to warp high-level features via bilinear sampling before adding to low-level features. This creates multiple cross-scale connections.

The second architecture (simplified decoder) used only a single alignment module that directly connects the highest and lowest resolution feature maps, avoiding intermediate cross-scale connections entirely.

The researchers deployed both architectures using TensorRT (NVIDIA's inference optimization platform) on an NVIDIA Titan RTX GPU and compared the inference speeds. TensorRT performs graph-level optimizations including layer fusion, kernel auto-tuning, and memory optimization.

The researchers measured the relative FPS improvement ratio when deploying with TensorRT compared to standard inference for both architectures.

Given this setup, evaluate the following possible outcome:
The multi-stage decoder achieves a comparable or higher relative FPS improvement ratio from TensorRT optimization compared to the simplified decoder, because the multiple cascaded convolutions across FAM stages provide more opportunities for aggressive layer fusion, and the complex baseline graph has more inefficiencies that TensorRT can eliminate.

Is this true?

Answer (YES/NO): NO